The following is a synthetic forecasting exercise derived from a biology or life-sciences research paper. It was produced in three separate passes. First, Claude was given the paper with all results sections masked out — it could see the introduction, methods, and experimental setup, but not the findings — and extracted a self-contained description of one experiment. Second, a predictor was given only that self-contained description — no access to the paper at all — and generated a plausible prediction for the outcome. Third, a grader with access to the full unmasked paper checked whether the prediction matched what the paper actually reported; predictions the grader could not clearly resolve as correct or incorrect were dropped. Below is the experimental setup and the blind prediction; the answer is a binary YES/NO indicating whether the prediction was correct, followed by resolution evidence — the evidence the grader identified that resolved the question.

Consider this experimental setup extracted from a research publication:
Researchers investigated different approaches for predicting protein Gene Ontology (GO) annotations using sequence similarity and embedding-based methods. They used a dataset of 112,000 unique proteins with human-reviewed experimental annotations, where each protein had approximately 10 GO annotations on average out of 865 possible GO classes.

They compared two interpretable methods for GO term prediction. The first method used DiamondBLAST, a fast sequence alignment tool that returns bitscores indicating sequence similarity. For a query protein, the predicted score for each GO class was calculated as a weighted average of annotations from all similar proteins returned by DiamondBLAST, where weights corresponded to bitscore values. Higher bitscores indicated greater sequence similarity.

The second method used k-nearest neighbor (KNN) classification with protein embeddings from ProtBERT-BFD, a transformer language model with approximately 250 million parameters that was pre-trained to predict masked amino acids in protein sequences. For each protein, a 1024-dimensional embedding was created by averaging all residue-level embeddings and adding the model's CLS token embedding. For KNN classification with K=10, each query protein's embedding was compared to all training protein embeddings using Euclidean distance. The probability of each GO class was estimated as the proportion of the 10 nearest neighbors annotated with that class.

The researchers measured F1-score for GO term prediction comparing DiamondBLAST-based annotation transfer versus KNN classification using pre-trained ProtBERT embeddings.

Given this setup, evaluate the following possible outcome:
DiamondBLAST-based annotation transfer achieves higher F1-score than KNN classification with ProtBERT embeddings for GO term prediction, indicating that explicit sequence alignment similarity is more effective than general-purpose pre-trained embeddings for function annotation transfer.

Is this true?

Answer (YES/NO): YES